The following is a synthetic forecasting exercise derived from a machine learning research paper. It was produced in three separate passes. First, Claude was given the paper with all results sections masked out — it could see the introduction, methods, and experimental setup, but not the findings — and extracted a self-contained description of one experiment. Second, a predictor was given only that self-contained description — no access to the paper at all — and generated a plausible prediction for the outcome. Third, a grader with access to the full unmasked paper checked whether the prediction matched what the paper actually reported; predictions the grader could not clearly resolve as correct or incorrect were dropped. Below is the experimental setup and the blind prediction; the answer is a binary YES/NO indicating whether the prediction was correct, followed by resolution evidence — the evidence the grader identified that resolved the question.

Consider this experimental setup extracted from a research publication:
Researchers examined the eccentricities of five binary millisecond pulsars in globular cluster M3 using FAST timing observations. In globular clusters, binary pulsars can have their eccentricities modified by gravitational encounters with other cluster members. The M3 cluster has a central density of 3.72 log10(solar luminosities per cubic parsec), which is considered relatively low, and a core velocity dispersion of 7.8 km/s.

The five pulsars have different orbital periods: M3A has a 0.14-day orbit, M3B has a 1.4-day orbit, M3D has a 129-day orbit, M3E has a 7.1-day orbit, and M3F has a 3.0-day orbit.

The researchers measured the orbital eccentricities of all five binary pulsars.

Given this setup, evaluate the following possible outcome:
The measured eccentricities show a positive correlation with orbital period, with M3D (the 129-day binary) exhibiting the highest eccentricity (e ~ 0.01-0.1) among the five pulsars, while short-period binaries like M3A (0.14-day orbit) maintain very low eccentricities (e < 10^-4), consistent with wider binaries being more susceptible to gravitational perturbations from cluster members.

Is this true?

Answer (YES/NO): YES